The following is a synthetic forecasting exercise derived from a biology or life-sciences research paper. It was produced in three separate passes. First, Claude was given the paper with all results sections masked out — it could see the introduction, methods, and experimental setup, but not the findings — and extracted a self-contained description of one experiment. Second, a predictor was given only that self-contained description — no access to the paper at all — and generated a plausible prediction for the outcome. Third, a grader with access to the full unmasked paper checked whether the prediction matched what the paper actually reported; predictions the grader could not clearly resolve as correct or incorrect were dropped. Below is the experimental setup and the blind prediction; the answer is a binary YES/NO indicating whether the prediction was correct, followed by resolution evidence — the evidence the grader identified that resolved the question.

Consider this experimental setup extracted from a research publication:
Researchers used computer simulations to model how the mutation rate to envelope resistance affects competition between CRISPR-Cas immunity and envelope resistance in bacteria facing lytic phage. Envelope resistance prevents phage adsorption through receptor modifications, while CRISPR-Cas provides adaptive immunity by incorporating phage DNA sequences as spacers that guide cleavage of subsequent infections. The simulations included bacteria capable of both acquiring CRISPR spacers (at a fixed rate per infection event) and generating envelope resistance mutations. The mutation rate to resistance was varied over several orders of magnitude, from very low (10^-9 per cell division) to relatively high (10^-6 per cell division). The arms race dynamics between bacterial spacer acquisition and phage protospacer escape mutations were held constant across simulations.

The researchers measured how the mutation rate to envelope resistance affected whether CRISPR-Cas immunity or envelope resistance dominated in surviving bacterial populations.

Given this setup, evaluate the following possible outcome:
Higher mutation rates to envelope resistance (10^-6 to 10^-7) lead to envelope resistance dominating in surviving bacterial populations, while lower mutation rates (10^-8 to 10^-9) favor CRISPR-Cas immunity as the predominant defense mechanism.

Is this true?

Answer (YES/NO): NO